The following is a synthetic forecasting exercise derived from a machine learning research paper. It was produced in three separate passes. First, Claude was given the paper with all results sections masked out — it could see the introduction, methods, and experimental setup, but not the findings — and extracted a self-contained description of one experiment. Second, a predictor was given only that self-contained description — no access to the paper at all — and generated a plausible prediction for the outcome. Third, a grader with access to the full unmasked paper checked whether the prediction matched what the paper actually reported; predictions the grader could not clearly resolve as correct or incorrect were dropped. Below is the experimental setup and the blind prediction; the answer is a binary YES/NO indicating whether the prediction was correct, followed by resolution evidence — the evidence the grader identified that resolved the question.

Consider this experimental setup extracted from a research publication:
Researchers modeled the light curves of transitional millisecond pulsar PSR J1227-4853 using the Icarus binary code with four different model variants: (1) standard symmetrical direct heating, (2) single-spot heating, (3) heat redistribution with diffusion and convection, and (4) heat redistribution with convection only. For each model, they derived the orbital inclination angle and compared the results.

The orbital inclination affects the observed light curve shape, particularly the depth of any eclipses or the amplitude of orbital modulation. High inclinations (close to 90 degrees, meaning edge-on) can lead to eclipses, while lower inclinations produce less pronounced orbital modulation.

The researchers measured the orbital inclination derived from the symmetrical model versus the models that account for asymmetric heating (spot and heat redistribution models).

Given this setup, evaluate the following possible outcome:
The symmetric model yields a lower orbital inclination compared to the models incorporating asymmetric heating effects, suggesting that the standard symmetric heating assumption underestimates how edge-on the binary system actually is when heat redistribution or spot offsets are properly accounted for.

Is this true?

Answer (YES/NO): NO